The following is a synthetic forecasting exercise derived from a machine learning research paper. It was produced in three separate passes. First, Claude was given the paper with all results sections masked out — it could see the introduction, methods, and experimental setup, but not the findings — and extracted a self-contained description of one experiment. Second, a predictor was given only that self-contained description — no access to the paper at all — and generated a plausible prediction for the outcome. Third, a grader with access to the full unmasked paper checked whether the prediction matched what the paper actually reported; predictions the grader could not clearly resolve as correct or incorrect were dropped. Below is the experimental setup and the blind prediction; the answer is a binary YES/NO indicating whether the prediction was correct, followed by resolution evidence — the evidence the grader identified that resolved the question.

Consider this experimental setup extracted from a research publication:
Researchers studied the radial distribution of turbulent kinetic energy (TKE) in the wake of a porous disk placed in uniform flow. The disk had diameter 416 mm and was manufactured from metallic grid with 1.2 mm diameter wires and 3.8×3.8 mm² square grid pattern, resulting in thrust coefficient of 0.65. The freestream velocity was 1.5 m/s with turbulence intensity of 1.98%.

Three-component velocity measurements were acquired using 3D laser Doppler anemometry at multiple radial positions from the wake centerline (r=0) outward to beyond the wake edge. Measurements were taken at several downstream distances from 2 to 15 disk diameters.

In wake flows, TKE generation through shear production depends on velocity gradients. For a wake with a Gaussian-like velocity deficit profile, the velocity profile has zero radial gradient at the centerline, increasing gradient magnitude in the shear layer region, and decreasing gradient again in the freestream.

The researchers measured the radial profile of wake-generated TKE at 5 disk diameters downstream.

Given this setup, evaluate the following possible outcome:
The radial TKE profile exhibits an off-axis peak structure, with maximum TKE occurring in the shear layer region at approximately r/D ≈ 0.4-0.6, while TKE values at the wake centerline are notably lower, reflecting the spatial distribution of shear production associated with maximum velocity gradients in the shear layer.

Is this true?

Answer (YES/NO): YES